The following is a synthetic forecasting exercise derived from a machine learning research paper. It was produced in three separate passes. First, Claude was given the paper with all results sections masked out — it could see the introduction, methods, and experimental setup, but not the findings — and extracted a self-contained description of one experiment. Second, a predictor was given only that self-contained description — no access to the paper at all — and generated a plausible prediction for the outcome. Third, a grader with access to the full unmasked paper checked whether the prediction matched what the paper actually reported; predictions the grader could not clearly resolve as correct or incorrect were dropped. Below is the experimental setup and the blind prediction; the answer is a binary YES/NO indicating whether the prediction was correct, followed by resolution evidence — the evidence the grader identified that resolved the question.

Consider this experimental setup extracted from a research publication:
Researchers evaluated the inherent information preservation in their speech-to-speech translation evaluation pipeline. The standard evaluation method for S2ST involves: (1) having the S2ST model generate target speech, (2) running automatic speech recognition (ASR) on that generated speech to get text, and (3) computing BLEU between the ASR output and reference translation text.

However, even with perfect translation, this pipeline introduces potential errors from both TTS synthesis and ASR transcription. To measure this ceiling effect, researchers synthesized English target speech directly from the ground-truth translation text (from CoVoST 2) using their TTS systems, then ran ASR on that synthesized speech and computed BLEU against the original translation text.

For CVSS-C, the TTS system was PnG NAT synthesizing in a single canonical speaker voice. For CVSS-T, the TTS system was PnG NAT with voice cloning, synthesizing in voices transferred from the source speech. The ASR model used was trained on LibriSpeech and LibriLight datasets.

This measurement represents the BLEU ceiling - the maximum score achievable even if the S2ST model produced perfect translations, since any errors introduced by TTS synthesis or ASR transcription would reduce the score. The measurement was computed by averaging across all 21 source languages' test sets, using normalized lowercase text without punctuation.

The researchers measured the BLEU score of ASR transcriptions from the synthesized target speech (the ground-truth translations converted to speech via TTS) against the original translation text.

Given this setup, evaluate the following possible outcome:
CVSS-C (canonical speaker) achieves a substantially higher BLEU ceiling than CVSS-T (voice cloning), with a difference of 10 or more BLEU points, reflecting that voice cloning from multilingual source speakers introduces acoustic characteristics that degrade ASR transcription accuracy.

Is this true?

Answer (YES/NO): NO